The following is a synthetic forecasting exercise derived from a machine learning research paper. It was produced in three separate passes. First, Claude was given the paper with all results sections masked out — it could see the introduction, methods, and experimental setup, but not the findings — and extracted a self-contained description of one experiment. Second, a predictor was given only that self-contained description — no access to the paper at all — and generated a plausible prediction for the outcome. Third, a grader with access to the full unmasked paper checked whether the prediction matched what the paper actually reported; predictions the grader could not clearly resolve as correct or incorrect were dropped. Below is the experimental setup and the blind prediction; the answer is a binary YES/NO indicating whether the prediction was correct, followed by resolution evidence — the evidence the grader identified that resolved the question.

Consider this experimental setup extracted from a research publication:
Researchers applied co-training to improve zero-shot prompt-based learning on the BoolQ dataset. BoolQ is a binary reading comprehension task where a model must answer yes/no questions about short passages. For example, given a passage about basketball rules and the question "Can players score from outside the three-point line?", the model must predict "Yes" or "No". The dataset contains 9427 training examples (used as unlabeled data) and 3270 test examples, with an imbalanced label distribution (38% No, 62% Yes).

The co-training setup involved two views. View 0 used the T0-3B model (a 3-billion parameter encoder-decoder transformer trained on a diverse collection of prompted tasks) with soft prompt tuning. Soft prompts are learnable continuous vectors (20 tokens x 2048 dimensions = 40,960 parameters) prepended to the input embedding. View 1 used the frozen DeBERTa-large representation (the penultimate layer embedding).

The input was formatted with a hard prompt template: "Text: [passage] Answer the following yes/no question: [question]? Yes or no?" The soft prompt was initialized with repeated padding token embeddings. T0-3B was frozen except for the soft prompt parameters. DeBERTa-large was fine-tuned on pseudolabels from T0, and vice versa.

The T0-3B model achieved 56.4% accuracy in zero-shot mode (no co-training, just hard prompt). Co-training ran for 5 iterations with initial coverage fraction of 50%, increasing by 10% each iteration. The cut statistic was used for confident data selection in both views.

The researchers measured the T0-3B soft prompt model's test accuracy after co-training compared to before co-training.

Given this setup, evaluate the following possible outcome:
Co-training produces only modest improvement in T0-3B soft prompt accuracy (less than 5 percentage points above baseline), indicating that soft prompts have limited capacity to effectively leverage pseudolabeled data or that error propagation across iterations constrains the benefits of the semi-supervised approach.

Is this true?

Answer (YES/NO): NO